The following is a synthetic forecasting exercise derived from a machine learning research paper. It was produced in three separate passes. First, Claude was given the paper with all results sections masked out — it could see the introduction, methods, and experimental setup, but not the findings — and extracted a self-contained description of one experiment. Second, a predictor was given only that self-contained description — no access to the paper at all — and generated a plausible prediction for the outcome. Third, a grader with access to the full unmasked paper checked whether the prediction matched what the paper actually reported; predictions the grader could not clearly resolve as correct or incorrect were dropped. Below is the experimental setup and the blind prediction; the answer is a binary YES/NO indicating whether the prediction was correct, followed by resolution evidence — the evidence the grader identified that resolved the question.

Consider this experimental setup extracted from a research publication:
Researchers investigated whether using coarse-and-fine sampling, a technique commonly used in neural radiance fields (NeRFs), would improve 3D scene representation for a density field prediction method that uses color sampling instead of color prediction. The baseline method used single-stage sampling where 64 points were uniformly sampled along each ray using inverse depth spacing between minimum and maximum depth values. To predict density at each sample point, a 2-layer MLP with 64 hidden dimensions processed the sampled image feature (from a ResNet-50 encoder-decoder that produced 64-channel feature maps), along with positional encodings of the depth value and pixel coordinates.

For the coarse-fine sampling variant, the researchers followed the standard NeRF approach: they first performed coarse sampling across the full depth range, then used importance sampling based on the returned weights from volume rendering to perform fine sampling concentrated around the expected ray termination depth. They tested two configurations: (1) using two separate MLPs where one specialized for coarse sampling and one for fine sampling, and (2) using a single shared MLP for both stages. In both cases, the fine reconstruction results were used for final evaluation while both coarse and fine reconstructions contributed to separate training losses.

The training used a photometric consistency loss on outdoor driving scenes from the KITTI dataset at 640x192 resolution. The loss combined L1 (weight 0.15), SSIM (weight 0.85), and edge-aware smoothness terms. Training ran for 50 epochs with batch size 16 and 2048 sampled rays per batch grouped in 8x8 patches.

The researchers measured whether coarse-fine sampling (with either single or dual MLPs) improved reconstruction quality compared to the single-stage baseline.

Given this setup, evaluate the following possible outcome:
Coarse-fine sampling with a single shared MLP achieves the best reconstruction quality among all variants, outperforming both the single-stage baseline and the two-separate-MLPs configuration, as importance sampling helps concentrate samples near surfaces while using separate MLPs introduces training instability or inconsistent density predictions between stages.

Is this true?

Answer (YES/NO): NO